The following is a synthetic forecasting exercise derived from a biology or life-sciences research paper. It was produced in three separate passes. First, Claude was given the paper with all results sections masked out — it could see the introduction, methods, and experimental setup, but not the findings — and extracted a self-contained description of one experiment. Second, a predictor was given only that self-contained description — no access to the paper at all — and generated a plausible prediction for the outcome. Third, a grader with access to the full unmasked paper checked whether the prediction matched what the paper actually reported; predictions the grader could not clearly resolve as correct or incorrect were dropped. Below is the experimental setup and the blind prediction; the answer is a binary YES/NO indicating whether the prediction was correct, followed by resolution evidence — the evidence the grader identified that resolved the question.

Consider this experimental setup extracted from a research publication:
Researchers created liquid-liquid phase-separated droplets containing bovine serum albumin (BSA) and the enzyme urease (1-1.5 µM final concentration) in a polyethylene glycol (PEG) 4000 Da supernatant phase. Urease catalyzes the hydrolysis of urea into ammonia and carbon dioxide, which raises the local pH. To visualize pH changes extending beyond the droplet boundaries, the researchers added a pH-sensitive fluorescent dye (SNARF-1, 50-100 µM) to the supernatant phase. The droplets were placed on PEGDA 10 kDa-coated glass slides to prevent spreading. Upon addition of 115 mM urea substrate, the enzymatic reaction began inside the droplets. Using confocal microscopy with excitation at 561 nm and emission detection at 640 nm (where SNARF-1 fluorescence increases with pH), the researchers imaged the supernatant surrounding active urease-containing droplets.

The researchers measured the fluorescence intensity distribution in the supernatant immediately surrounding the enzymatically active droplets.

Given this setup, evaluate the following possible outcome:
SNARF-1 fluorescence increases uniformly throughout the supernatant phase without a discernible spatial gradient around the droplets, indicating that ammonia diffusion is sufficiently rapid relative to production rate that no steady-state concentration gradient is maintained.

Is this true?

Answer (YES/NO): NO